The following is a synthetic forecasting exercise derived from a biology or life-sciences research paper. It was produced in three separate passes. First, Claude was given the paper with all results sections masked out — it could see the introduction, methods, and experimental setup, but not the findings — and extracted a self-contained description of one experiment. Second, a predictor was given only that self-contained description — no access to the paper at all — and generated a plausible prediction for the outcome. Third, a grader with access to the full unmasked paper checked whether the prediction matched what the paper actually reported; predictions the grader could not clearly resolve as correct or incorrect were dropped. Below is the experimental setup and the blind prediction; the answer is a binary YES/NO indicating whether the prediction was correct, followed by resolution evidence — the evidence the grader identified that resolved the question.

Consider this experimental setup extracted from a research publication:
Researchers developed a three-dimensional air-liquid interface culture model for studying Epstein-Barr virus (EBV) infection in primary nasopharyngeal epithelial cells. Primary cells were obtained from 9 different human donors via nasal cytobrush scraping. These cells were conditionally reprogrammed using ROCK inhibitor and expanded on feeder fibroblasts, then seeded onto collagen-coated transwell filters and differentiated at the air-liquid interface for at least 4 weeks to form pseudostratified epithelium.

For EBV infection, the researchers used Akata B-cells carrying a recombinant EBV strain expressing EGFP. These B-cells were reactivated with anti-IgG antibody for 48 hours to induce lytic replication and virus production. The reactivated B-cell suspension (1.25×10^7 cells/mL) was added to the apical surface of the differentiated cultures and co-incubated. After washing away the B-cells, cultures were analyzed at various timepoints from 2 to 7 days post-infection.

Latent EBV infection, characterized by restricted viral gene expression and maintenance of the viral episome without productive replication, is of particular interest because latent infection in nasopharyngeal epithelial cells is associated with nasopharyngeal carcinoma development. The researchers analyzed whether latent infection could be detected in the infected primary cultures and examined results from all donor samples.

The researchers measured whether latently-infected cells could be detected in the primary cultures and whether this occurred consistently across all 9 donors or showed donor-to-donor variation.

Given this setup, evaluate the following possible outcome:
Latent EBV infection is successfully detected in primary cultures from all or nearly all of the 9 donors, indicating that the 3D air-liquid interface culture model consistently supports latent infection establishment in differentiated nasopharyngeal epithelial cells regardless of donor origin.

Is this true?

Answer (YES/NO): NO